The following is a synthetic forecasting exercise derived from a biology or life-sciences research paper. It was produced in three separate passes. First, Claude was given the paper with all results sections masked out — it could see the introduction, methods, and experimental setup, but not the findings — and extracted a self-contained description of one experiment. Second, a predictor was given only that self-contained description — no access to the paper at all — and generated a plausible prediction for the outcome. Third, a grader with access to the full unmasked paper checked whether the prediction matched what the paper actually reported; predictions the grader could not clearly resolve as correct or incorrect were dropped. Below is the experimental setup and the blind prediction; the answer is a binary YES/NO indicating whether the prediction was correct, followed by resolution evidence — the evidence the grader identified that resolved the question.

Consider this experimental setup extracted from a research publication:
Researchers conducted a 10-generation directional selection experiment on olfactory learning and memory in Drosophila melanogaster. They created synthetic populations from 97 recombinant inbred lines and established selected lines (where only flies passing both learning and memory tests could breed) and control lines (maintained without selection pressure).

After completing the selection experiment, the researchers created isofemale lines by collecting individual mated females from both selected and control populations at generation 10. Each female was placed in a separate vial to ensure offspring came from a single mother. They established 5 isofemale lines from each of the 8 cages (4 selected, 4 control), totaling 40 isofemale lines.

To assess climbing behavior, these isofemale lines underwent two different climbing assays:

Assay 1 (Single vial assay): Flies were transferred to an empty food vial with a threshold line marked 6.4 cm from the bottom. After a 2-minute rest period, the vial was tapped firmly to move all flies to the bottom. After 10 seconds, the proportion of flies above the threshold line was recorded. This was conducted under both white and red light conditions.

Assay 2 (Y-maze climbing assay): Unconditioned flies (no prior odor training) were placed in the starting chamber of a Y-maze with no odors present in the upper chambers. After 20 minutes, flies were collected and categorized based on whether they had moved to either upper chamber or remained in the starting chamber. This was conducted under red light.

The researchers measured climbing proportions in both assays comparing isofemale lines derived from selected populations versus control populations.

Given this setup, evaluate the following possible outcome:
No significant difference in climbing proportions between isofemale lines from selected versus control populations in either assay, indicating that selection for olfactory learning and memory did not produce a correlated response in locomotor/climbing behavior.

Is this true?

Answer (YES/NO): NO